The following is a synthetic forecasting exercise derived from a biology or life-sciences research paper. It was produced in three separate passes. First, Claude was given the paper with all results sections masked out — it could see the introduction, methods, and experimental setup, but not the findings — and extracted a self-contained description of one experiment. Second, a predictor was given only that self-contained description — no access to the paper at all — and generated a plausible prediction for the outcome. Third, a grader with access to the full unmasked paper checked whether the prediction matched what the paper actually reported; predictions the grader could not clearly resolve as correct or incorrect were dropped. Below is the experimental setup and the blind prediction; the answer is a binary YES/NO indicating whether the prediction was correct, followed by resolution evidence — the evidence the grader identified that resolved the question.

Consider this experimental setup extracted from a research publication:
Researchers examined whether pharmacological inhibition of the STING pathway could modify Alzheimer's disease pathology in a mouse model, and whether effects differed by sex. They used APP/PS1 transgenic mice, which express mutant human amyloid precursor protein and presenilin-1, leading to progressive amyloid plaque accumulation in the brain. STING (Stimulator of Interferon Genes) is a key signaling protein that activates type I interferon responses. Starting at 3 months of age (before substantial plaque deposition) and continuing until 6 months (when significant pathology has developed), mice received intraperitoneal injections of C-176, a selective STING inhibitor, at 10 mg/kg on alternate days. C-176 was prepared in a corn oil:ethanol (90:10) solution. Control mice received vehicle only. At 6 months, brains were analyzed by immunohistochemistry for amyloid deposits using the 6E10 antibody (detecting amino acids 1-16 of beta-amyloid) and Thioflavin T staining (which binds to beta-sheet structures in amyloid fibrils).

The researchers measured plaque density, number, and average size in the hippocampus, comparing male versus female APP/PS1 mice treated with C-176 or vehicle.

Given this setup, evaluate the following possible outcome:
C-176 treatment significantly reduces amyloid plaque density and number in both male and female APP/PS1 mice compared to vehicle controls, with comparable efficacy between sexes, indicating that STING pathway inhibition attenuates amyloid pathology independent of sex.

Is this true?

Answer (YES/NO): NO